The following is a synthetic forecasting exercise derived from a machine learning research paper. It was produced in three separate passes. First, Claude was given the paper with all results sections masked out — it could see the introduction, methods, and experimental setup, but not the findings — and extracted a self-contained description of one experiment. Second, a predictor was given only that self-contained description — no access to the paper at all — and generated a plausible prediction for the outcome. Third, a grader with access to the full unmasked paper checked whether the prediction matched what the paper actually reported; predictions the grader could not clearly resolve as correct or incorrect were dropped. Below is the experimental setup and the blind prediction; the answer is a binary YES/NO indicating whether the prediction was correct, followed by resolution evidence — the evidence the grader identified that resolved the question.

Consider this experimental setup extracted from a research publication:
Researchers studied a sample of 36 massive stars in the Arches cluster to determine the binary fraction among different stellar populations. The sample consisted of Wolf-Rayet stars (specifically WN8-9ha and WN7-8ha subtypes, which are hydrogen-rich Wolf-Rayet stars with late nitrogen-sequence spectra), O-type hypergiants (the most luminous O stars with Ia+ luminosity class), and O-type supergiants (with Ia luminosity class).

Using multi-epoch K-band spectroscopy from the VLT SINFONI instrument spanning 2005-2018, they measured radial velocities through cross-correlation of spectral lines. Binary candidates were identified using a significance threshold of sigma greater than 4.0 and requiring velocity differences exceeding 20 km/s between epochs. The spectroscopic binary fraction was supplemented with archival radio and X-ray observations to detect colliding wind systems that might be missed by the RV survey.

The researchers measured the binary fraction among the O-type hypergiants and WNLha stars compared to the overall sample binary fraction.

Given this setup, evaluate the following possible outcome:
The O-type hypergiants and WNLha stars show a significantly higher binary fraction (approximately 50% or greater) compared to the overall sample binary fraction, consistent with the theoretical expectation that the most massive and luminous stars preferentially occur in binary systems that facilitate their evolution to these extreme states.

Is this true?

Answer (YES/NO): NO